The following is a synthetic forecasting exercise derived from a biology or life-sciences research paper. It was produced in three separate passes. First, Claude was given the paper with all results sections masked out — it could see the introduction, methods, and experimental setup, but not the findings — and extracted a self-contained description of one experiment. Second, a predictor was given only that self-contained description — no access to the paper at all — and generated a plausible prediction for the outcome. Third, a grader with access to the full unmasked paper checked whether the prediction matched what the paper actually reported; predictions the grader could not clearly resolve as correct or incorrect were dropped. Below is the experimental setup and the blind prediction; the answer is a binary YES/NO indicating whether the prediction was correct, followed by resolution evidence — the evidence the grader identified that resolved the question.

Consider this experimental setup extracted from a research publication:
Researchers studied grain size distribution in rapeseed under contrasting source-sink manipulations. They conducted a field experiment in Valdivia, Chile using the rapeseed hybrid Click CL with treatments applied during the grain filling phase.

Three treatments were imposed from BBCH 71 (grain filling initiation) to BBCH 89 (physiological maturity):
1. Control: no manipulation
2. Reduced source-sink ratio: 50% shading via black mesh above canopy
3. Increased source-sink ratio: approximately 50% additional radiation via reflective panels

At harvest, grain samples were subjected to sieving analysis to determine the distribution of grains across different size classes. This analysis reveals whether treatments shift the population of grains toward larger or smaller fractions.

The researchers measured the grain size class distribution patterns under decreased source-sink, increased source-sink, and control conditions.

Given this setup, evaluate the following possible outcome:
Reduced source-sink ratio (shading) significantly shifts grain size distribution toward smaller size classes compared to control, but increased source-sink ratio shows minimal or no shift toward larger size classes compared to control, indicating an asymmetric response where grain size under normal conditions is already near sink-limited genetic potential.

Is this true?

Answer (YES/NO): NO